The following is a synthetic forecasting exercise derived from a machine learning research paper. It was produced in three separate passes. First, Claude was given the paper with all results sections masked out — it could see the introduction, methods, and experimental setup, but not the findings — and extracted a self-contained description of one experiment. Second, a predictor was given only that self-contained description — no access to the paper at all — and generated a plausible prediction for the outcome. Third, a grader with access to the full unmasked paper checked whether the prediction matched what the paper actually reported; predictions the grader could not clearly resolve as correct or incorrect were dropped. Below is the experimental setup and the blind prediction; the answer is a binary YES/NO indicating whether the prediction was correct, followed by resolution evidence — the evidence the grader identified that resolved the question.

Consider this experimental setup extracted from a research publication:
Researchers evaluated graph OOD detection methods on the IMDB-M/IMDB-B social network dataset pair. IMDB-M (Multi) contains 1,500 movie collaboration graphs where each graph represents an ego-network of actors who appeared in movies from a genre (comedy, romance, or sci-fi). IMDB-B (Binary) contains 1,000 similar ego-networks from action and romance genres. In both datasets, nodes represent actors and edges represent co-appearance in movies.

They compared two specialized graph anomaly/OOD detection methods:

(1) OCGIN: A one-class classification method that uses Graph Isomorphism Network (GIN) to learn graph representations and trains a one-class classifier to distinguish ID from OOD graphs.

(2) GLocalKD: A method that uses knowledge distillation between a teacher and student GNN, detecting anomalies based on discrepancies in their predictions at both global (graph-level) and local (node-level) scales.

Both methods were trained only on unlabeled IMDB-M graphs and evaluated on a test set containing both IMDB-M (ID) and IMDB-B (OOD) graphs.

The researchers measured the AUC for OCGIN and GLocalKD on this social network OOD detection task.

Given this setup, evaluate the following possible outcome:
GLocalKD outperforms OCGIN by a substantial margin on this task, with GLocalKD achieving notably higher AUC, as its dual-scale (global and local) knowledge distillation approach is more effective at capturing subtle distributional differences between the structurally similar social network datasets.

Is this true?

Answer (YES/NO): YES